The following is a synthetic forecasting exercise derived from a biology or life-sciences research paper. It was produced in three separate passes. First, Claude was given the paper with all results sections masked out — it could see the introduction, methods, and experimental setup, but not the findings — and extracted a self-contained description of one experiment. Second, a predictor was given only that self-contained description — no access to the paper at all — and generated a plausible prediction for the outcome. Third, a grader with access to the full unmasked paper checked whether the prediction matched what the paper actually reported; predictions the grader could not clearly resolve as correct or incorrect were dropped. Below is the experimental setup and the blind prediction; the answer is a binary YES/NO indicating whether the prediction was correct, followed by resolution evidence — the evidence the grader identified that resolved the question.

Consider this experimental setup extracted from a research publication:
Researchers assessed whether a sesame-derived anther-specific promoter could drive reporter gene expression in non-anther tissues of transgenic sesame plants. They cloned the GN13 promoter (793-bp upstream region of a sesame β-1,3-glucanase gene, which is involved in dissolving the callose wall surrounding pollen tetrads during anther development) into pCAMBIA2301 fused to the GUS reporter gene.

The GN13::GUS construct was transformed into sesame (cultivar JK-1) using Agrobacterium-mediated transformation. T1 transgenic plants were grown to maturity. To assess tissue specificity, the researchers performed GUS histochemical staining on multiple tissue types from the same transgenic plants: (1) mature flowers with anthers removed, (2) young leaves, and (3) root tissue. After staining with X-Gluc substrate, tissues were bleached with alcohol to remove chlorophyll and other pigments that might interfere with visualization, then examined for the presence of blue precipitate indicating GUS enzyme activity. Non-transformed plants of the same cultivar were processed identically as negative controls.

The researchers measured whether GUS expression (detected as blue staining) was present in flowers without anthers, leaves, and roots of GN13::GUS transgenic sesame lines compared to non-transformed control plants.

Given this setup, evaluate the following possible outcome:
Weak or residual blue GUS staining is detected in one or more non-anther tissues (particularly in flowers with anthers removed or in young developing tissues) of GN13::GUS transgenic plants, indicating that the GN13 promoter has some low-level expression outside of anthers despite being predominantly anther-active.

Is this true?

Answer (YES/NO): NO